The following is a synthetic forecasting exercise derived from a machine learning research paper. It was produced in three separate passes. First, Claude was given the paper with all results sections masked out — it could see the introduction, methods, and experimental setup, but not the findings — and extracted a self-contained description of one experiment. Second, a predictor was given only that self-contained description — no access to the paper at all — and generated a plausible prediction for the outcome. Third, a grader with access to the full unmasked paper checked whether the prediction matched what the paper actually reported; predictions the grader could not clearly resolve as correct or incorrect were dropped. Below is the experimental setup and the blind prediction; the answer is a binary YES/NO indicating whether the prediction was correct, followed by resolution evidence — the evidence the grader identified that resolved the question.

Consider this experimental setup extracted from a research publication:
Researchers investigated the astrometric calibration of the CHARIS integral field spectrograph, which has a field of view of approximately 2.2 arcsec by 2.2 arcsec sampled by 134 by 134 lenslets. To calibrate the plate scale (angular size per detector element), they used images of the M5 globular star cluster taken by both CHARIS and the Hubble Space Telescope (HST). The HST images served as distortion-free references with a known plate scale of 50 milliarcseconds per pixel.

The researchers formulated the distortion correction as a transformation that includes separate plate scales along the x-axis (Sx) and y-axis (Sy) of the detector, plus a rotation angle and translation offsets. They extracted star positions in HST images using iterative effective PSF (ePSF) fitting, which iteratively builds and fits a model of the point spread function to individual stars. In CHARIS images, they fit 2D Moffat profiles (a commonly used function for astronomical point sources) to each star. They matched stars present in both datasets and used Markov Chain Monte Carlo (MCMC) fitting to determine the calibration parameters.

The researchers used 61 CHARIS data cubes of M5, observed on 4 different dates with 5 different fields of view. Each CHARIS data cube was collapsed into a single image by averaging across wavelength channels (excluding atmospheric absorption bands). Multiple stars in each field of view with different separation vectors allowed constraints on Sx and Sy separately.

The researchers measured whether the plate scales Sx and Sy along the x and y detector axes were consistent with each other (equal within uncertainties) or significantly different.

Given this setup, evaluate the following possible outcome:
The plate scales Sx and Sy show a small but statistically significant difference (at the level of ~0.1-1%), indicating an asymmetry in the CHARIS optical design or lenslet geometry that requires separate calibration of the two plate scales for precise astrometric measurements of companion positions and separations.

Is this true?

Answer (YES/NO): NO